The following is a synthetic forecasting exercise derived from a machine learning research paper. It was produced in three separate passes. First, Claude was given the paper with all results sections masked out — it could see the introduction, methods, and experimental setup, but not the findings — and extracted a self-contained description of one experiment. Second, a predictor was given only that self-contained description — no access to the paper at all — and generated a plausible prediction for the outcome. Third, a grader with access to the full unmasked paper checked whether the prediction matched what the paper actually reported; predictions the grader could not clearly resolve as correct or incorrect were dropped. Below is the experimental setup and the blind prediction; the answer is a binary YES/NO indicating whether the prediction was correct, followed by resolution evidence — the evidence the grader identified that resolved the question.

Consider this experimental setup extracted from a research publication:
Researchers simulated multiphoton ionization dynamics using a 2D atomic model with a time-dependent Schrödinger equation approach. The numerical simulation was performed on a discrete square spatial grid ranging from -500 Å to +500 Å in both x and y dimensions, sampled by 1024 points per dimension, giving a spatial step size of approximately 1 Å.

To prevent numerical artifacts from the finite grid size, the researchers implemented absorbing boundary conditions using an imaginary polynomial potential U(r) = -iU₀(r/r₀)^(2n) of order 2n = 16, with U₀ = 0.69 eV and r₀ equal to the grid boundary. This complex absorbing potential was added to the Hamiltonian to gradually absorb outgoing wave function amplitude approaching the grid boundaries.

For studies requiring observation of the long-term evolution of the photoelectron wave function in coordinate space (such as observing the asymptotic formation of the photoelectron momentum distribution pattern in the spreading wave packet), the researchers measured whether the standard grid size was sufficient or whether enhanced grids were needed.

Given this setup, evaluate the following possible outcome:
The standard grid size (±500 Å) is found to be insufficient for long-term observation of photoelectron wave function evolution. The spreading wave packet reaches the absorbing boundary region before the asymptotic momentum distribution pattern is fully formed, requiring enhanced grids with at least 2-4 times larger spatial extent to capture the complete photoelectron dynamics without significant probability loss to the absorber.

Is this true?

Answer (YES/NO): NO